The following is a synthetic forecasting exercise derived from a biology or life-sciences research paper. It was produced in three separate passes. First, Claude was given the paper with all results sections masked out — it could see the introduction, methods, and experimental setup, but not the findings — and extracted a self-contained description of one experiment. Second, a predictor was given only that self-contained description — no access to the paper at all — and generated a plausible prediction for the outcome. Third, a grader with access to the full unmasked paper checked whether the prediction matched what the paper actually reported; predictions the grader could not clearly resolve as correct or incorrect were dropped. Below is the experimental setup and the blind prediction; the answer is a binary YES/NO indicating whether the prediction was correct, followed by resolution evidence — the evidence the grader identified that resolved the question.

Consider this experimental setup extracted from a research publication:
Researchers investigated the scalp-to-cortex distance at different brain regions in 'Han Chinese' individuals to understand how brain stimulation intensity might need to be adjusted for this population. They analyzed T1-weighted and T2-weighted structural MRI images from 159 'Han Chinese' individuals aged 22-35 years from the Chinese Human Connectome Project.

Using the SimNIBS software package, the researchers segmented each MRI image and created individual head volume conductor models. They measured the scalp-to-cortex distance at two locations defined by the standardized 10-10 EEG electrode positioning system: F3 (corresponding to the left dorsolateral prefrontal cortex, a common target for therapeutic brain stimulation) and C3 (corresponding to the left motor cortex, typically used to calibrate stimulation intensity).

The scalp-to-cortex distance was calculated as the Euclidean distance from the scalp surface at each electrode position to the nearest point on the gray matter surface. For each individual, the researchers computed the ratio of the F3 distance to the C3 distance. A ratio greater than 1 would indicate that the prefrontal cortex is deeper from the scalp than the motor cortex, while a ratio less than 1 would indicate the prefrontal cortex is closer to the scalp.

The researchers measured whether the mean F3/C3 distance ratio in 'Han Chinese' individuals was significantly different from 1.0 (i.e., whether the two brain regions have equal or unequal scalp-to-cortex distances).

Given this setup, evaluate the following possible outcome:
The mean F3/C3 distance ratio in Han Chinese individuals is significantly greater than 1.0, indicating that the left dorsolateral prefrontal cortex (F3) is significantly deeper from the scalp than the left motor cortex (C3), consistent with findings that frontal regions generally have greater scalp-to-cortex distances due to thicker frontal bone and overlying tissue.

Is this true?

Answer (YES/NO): NO